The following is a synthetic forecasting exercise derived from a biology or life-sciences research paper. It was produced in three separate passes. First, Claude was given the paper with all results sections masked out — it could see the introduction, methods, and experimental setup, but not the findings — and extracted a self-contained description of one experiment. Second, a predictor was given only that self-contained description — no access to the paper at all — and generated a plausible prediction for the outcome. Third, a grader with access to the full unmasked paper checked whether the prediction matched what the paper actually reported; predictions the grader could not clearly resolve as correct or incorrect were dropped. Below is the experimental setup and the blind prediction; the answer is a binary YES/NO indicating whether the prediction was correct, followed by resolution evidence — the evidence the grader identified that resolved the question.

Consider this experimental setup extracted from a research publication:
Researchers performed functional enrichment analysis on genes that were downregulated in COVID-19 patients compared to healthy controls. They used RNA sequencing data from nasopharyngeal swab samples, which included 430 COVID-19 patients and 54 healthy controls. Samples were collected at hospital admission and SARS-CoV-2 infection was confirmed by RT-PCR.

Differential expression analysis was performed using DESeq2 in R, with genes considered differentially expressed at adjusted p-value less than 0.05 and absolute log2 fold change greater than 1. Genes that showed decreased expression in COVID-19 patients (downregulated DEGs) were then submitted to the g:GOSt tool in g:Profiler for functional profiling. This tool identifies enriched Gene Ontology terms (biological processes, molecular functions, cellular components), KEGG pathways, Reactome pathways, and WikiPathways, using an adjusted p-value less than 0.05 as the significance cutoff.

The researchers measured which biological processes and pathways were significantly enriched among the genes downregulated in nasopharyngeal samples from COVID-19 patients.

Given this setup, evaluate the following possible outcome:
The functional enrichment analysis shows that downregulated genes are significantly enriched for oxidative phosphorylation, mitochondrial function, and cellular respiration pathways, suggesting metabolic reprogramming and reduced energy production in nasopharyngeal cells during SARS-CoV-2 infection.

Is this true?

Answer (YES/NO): YES